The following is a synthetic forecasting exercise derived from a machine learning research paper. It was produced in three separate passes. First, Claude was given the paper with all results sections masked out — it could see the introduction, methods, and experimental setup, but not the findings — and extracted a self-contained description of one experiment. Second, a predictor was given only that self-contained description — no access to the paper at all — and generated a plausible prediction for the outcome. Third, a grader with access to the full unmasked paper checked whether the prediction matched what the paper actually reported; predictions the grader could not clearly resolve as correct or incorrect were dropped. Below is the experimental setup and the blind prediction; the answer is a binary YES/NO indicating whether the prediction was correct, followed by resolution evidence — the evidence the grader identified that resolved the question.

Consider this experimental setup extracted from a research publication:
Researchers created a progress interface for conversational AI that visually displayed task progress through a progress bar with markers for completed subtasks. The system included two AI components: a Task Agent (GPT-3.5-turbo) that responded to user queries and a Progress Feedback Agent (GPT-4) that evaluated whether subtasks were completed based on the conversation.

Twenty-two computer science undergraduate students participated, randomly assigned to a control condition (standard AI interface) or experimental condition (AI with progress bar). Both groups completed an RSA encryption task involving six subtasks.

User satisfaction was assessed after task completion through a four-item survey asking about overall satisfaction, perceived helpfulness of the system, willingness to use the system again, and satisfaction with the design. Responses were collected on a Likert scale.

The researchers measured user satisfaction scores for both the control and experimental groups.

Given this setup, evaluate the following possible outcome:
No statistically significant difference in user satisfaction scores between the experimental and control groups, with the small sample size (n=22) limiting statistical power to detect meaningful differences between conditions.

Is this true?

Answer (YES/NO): YES